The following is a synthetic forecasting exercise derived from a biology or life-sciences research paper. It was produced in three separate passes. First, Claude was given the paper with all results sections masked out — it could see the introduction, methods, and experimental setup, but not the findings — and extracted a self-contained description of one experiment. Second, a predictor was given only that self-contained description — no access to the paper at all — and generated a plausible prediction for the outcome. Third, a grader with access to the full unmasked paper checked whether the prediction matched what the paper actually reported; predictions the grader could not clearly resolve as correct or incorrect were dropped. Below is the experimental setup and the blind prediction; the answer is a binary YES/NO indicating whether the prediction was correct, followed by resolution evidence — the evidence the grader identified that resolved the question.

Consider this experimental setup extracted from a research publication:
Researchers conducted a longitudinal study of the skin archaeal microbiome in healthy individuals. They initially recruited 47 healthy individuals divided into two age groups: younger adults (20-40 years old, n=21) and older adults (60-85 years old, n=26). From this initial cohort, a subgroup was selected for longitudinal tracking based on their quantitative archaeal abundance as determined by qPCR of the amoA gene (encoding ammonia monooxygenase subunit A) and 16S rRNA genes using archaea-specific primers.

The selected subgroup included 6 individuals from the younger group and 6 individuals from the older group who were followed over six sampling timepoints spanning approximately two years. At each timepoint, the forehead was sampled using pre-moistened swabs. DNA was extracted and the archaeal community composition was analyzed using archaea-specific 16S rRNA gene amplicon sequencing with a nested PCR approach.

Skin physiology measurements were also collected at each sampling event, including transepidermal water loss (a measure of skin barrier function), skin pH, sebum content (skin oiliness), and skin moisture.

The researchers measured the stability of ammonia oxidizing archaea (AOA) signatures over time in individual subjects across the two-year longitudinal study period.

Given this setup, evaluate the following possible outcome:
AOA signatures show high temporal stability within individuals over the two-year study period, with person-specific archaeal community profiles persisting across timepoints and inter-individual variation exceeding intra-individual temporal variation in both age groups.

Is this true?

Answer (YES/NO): NO